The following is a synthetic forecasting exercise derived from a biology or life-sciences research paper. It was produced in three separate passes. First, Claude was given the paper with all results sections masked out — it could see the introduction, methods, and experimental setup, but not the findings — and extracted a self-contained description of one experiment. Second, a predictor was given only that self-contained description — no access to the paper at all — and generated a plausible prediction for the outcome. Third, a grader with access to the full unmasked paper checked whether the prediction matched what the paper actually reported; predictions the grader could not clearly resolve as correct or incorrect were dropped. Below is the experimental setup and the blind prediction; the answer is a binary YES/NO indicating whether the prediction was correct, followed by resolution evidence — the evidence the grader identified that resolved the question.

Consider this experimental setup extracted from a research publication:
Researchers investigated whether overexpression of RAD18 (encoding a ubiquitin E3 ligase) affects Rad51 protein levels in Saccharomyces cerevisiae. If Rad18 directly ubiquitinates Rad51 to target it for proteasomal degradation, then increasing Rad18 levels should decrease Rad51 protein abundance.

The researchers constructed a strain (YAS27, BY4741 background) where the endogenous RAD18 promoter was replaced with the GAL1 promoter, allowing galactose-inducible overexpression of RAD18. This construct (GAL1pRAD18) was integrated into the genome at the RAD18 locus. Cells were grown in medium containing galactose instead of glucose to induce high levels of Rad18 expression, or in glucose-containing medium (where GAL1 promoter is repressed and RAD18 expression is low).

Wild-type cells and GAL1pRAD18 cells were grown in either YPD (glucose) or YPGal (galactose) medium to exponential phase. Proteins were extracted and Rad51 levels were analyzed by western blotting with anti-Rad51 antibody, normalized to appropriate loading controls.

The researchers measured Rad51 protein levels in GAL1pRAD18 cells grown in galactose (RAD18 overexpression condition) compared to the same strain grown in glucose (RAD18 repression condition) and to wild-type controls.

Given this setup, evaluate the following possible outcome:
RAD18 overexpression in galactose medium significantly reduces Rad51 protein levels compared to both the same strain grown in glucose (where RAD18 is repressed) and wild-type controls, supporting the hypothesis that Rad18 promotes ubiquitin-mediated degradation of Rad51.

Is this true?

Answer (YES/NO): YES